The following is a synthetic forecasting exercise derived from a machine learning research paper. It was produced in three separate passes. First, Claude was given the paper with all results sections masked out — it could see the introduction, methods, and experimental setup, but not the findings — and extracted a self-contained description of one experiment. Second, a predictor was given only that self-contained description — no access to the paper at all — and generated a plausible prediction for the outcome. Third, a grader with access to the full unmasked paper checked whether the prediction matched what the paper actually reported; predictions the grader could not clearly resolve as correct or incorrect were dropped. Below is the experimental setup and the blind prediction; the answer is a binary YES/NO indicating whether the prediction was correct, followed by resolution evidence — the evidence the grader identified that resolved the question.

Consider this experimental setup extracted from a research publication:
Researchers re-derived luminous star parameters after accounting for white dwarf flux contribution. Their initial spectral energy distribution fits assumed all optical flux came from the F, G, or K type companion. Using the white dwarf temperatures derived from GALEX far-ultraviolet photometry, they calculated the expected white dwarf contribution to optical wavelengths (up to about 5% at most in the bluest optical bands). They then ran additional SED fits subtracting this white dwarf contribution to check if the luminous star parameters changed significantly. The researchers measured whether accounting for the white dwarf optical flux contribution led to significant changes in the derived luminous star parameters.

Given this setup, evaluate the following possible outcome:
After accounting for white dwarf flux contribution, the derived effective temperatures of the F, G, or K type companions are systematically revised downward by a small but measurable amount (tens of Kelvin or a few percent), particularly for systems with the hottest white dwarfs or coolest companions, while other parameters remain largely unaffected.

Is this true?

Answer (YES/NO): NO